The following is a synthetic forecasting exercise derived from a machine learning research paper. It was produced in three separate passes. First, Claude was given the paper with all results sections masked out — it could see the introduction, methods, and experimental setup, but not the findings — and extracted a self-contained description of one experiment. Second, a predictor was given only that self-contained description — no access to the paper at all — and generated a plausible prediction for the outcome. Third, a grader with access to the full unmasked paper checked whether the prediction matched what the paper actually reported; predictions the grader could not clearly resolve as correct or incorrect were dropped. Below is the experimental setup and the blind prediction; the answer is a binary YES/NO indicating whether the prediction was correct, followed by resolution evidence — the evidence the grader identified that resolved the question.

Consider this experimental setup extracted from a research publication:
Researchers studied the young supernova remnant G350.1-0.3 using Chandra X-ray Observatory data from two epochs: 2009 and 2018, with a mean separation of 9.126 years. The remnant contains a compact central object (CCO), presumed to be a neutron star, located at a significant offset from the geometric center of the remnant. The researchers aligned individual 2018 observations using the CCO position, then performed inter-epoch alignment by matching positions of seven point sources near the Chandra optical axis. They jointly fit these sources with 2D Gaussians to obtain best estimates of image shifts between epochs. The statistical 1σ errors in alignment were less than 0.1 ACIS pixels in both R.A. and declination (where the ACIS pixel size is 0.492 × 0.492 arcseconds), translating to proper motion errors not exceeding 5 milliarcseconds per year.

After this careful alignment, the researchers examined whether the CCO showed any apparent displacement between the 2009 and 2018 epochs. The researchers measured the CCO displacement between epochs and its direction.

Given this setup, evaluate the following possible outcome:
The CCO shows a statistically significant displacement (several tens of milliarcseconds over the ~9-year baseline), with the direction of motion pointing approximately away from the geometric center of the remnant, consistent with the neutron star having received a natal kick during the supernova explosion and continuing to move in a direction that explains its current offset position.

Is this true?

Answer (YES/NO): NO